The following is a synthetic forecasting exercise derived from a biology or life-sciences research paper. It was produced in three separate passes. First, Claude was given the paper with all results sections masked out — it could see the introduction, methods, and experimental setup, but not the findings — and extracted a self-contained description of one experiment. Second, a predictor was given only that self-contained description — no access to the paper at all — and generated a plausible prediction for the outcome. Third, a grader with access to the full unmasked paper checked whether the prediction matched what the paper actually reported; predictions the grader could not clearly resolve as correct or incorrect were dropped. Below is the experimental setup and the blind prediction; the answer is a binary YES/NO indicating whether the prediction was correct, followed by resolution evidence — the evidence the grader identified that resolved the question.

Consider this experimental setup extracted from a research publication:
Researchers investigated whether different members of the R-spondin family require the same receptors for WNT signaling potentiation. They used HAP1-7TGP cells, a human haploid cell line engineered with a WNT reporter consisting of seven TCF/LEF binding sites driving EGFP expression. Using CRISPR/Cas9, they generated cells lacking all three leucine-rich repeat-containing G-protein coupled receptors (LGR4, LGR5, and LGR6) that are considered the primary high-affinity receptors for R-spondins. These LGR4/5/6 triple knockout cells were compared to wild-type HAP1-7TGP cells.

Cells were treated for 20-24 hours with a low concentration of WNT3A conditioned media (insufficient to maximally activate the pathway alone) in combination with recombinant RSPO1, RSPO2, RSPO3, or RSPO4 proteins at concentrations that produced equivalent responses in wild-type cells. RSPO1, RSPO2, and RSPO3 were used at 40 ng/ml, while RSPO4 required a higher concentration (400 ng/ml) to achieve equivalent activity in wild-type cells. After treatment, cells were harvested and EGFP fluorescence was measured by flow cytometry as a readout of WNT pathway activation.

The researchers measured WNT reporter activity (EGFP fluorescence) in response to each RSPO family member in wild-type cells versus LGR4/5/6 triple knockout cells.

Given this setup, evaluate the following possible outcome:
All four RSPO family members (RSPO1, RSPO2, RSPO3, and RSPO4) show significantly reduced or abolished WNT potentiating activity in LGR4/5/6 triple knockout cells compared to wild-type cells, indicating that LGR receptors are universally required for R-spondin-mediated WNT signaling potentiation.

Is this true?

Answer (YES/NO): NO